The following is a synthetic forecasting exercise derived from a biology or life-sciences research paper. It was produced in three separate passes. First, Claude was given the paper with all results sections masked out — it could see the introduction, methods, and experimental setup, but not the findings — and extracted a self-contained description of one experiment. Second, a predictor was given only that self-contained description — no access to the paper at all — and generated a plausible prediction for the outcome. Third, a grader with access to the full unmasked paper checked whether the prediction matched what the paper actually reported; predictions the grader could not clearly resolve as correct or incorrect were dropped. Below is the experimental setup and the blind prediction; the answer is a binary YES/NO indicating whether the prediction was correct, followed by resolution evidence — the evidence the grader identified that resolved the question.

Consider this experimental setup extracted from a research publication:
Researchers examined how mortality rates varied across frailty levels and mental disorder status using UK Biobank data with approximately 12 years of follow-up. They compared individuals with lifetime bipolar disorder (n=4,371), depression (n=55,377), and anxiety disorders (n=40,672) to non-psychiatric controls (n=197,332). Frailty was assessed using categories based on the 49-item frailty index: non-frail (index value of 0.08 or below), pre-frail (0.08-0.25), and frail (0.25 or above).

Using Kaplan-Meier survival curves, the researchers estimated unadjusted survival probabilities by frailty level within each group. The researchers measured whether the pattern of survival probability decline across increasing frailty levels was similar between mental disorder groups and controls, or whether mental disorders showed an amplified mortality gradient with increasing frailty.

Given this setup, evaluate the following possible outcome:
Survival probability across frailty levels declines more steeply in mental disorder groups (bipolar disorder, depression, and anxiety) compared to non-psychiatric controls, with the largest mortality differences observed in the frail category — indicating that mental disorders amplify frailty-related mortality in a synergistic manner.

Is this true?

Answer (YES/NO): NO